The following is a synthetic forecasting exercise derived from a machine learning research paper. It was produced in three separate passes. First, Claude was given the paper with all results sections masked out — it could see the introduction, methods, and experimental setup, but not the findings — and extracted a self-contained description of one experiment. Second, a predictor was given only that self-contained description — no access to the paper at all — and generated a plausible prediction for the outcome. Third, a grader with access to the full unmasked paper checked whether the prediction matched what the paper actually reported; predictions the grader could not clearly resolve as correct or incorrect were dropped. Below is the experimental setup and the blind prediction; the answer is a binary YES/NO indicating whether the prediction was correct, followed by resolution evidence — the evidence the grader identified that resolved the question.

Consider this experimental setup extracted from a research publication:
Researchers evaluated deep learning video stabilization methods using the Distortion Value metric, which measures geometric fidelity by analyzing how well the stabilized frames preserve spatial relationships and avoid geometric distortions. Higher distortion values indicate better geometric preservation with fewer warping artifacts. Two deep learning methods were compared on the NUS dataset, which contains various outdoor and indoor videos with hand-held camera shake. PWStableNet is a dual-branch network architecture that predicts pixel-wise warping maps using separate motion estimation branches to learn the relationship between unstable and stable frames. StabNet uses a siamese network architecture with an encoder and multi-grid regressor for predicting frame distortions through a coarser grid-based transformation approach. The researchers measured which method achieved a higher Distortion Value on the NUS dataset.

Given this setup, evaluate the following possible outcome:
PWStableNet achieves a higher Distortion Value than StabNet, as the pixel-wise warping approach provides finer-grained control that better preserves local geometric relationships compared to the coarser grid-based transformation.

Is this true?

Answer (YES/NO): YES